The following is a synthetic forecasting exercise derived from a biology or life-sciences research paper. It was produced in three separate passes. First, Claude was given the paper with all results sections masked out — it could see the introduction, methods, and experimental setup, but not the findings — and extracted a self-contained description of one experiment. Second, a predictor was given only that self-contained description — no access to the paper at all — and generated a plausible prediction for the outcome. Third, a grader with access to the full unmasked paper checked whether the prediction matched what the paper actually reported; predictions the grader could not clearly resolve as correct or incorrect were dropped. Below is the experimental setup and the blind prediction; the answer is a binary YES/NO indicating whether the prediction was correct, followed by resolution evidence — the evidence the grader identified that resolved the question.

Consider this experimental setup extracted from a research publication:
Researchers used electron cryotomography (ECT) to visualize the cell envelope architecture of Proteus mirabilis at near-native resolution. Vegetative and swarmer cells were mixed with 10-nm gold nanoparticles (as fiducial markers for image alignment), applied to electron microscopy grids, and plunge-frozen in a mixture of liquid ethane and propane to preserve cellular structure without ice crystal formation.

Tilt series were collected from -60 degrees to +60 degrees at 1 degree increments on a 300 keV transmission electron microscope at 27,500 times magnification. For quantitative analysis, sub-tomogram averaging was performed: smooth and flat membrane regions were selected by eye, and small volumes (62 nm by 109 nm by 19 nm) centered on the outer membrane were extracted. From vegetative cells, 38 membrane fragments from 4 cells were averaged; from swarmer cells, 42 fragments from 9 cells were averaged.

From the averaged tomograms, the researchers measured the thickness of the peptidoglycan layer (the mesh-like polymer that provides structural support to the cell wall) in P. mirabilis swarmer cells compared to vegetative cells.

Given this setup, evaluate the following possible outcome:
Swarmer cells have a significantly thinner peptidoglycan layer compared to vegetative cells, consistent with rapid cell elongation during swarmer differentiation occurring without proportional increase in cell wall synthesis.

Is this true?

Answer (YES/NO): NO